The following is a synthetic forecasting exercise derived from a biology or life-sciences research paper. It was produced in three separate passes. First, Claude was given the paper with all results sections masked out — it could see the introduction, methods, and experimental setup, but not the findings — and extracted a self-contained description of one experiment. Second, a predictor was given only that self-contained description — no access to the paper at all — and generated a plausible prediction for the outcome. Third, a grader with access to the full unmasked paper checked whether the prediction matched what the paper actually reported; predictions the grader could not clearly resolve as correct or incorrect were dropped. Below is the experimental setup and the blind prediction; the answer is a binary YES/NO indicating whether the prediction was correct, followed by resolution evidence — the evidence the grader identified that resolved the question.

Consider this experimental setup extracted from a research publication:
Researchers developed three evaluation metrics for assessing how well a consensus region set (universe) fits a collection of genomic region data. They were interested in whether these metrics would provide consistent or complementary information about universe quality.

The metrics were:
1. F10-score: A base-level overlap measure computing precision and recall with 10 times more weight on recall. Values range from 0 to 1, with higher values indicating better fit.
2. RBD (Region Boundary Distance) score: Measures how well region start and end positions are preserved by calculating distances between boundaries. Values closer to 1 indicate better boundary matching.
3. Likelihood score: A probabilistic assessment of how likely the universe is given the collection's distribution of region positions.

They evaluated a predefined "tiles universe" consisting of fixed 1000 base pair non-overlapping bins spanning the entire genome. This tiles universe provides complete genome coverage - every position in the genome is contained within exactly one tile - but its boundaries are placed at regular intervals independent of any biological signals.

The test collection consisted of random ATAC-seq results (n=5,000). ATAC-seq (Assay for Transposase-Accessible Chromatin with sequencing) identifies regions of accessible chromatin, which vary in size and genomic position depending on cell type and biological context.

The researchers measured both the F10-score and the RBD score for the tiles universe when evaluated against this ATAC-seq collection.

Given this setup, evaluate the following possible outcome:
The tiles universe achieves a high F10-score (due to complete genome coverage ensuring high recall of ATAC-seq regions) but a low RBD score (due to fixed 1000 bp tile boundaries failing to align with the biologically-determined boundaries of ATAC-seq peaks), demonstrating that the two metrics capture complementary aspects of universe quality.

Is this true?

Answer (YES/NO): NO